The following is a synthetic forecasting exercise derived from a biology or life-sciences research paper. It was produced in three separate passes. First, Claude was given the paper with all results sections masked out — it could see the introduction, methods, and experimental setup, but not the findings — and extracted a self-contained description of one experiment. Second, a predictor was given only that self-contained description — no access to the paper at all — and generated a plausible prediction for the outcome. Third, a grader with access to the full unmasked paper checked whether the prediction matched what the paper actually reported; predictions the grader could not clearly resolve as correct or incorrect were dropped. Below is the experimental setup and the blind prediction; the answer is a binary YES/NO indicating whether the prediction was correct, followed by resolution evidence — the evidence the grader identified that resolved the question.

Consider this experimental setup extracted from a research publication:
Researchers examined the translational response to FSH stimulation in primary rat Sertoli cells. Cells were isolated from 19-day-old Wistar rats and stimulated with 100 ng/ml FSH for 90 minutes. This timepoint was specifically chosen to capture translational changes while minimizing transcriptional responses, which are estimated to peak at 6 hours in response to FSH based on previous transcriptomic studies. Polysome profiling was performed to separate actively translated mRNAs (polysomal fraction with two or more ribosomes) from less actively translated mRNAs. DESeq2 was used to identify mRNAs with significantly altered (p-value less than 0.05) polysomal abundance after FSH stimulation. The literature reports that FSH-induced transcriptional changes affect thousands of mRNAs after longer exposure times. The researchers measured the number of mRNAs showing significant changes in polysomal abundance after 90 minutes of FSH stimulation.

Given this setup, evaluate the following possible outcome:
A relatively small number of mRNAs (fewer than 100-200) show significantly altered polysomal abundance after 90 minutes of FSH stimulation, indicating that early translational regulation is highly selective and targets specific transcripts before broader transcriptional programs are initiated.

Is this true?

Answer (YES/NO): NO